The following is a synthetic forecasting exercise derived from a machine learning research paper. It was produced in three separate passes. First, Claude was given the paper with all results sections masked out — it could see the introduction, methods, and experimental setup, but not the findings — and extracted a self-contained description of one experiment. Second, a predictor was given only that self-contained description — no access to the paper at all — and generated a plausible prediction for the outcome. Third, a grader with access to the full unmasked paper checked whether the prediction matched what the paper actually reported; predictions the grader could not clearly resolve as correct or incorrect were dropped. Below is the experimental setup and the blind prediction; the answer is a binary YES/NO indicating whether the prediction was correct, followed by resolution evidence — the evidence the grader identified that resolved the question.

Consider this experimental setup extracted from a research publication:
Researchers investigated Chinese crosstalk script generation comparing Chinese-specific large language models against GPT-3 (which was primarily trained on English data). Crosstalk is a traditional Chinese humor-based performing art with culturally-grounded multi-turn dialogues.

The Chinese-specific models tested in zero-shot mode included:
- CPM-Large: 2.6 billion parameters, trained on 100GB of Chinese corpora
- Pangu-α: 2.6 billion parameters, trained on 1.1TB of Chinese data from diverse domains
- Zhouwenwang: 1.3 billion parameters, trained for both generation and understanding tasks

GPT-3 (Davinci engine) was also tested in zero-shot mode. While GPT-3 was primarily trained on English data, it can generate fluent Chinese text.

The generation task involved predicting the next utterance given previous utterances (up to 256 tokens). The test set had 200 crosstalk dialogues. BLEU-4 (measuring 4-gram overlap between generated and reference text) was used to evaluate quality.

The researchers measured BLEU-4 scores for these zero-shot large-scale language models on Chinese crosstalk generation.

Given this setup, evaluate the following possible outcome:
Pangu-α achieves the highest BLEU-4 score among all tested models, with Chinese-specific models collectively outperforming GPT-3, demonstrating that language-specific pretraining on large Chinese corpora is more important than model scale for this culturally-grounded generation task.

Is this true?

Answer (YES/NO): NO